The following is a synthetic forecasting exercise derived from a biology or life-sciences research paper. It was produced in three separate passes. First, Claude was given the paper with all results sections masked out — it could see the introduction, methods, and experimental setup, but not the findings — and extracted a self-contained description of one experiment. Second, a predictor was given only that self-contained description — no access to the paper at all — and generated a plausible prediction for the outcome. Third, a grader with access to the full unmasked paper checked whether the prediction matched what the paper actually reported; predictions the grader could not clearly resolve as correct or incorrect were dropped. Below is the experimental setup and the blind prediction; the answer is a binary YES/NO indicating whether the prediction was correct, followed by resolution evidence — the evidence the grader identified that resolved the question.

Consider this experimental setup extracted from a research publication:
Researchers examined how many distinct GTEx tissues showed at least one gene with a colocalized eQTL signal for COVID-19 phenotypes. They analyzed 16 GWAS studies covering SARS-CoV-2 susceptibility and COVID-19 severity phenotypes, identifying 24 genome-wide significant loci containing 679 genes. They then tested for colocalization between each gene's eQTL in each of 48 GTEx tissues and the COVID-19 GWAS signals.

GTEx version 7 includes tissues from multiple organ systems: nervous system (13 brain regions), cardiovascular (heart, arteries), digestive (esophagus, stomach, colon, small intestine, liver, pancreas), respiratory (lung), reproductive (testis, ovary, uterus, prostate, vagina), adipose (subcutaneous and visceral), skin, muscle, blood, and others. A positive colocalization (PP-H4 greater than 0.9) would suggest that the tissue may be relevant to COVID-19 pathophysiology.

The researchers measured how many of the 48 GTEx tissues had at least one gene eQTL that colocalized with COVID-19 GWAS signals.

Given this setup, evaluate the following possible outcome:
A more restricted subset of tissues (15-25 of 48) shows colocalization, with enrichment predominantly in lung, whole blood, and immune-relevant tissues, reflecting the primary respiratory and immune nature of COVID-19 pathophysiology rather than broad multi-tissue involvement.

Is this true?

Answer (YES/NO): NO